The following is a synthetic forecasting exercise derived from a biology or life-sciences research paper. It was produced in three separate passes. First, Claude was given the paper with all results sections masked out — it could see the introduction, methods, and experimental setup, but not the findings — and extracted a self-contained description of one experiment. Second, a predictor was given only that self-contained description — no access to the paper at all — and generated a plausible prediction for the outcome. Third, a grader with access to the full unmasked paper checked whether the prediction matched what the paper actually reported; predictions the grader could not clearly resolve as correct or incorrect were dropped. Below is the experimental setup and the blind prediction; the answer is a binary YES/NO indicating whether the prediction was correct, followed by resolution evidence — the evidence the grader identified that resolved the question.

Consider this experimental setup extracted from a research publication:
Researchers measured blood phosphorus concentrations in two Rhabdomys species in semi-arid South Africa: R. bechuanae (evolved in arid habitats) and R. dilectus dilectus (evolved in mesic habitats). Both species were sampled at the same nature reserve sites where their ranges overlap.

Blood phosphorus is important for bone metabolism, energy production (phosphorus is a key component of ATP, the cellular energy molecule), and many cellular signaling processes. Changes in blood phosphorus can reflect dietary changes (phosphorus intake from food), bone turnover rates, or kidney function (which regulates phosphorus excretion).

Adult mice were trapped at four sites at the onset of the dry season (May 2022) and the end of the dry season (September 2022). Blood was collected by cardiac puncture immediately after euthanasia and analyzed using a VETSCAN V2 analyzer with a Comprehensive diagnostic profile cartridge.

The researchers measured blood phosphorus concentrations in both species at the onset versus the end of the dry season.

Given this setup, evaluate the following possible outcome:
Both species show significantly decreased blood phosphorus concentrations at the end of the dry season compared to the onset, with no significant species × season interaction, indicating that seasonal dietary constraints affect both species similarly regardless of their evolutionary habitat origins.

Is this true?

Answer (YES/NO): NO